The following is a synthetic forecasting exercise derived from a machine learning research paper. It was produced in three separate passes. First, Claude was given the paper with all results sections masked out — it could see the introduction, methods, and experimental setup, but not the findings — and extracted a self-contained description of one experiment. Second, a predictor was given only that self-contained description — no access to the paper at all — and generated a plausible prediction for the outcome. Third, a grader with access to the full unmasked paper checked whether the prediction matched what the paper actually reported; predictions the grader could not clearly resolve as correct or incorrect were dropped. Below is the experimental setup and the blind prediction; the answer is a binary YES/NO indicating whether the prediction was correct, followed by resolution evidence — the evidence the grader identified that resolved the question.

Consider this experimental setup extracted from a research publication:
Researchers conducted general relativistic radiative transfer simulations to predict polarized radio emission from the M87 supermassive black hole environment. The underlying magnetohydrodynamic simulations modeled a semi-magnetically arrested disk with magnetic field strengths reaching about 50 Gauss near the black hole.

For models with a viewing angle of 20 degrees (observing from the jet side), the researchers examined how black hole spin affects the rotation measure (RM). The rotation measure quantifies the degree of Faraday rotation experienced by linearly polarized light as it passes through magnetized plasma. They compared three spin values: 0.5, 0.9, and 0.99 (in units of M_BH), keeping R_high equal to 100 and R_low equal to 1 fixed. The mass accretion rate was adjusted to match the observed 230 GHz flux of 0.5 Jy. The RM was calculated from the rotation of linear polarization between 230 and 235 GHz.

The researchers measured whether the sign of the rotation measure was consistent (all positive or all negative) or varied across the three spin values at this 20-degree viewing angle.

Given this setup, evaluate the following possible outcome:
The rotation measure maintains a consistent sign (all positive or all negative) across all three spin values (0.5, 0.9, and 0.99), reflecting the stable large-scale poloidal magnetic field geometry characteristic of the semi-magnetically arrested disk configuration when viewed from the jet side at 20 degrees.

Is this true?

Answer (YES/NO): NO